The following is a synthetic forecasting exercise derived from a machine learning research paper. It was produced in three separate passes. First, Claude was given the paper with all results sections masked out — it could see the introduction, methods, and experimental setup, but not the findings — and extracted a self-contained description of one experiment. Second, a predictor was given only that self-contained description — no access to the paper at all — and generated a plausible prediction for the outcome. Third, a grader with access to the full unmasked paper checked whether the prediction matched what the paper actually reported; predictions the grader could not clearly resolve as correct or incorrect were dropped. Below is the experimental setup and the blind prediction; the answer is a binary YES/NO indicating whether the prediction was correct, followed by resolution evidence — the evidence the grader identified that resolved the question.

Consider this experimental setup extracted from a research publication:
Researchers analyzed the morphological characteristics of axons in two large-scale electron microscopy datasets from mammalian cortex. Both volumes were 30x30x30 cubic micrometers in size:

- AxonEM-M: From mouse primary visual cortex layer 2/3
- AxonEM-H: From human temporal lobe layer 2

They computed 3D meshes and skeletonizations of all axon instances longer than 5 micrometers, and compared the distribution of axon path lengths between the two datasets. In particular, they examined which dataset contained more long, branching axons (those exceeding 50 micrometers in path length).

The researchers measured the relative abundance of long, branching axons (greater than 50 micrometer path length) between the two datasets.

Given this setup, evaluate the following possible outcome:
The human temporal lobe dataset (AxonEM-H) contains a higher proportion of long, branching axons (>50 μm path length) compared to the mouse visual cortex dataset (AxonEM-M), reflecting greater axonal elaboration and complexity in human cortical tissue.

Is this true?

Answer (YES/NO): NO